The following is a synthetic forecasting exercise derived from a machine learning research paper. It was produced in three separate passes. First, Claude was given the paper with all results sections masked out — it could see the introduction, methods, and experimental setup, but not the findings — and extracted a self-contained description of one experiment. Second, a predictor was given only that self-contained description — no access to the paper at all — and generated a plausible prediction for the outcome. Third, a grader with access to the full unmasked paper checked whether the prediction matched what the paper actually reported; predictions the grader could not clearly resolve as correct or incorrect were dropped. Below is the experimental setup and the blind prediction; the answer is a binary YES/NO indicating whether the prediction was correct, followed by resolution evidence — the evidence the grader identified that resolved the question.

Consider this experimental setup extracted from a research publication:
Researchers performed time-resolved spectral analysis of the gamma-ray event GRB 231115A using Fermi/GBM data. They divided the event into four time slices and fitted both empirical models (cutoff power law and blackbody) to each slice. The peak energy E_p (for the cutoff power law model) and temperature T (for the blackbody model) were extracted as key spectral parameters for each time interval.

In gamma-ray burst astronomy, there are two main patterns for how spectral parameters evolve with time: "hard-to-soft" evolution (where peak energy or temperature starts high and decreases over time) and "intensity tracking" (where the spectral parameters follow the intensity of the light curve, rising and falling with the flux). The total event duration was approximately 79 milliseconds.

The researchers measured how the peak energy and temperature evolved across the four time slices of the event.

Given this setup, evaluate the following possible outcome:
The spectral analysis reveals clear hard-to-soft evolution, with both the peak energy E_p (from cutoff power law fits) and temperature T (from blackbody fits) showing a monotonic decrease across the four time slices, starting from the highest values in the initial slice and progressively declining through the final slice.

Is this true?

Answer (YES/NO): NO